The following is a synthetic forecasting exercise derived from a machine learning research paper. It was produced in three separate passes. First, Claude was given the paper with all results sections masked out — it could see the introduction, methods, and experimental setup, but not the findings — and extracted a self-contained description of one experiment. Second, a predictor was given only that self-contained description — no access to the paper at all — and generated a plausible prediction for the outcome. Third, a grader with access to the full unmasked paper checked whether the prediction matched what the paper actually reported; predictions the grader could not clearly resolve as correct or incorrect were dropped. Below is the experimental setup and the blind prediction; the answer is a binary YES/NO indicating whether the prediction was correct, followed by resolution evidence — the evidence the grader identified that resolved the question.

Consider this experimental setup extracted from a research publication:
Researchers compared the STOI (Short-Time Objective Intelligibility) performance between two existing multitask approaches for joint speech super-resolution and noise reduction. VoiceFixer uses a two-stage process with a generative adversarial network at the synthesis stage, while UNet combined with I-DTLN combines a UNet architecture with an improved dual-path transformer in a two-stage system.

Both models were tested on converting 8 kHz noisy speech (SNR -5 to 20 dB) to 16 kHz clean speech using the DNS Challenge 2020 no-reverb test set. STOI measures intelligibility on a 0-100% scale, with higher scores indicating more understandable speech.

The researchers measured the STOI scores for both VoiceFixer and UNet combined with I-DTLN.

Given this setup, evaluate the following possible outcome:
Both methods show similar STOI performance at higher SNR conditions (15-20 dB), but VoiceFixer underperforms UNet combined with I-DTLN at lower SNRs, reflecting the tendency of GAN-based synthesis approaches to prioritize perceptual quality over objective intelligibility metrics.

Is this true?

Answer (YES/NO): NO